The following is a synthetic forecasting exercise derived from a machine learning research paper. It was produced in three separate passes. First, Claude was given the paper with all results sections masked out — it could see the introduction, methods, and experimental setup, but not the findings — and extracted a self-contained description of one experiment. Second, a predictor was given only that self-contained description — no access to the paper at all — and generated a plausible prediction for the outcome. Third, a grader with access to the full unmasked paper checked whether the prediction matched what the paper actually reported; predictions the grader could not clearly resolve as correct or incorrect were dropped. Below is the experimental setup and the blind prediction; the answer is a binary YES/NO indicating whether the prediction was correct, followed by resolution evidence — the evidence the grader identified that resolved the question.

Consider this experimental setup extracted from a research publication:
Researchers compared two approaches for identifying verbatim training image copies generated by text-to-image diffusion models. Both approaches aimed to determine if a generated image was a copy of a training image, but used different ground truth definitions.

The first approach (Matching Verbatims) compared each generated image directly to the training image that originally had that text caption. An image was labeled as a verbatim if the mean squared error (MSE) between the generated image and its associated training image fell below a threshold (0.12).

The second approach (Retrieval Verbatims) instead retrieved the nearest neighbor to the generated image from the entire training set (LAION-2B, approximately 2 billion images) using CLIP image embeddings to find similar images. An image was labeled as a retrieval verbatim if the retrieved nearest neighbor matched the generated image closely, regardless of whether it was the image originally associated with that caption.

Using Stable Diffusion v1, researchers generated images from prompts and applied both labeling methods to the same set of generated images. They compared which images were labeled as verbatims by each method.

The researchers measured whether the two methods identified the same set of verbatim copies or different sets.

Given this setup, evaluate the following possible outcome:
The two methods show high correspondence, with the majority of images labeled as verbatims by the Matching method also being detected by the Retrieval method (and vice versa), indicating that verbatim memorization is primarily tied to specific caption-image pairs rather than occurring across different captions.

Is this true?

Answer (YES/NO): NO